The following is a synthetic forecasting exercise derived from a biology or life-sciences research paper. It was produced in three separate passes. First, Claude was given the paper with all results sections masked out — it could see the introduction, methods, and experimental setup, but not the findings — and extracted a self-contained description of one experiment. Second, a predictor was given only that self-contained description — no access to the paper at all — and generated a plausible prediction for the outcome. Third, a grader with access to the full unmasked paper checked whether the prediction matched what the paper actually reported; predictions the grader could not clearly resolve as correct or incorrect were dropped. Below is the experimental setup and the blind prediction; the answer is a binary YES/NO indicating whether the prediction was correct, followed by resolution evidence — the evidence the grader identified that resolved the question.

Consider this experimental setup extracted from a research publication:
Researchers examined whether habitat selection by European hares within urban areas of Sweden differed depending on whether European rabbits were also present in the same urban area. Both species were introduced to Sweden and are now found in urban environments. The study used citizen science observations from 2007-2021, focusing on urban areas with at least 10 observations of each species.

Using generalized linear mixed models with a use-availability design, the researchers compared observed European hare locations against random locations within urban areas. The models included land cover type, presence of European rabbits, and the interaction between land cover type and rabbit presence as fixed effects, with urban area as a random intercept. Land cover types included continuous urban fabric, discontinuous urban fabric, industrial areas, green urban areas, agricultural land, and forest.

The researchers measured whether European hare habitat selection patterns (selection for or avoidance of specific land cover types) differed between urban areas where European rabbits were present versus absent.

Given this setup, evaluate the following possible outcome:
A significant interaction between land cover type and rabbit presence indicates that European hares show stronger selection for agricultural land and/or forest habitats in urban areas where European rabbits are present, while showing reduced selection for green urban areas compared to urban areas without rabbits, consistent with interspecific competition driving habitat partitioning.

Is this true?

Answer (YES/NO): NO